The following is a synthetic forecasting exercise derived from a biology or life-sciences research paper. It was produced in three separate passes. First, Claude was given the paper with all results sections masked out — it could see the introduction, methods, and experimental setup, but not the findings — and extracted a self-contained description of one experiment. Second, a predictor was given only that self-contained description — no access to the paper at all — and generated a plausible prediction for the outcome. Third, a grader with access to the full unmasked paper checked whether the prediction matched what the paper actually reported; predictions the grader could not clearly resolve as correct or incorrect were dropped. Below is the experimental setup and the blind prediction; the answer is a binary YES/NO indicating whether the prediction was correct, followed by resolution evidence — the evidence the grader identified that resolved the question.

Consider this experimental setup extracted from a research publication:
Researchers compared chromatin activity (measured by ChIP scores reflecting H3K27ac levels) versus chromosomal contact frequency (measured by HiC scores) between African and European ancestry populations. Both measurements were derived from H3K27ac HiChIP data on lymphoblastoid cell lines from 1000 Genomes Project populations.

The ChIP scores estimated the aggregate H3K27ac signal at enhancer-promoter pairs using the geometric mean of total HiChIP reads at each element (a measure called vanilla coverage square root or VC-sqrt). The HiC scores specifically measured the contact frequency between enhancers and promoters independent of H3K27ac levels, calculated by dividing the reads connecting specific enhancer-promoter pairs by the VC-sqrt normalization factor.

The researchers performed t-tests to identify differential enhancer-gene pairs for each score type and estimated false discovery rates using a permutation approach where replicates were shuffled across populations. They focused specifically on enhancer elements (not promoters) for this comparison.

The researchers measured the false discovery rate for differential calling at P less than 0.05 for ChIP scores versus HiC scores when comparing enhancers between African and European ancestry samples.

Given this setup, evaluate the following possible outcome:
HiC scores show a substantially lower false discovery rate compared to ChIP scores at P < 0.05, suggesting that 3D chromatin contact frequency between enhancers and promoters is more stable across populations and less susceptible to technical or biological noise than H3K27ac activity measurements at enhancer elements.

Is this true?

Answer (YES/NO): NO